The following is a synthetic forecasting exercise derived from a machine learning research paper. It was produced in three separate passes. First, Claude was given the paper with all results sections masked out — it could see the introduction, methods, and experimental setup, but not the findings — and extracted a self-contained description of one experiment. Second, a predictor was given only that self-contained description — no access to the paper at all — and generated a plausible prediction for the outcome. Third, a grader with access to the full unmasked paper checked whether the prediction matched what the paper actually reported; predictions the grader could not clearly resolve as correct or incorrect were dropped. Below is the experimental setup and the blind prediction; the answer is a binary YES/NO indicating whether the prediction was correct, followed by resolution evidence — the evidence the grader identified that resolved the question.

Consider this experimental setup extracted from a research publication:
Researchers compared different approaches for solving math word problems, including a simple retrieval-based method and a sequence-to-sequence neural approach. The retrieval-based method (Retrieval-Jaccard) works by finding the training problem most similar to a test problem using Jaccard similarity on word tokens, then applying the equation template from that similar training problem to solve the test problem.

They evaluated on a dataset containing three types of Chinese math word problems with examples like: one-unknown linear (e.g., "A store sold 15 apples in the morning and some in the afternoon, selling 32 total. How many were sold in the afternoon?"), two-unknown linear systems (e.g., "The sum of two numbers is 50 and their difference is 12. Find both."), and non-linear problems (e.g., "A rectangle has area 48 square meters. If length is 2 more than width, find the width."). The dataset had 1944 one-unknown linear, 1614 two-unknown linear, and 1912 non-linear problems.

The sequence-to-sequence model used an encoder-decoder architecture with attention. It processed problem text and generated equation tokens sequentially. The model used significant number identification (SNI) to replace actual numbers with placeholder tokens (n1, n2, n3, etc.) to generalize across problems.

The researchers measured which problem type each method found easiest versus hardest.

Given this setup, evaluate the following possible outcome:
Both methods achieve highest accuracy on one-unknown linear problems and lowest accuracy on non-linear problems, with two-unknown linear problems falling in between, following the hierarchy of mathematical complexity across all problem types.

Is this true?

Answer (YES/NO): NO